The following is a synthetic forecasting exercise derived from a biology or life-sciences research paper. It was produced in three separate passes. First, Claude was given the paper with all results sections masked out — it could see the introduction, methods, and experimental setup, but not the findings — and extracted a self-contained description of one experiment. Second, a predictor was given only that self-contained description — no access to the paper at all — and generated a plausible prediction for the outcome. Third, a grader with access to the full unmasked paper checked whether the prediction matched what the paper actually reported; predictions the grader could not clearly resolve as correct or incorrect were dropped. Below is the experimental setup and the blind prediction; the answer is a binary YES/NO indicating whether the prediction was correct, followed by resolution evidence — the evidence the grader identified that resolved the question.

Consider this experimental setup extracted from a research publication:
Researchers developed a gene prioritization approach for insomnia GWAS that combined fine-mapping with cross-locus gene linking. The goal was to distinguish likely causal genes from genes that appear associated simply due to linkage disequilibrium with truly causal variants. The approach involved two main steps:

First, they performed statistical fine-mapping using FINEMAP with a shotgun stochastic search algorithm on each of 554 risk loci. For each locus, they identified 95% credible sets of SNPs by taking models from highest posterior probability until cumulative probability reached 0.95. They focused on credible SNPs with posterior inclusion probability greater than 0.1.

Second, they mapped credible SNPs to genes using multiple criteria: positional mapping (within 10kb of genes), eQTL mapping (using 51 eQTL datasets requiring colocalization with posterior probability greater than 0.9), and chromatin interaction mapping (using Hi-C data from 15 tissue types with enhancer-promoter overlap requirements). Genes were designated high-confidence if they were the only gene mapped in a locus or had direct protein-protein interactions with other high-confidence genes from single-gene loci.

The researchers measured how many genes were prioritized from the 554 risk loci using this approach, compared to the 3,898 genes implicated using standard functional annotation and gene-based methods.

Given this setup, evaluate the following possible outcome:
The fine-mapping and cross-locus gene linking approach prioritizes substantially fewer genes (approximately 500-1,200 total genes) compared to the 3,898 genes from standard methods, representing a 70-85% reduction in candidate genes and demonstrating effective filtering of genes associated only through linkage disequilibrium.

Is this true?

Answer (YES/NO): NO